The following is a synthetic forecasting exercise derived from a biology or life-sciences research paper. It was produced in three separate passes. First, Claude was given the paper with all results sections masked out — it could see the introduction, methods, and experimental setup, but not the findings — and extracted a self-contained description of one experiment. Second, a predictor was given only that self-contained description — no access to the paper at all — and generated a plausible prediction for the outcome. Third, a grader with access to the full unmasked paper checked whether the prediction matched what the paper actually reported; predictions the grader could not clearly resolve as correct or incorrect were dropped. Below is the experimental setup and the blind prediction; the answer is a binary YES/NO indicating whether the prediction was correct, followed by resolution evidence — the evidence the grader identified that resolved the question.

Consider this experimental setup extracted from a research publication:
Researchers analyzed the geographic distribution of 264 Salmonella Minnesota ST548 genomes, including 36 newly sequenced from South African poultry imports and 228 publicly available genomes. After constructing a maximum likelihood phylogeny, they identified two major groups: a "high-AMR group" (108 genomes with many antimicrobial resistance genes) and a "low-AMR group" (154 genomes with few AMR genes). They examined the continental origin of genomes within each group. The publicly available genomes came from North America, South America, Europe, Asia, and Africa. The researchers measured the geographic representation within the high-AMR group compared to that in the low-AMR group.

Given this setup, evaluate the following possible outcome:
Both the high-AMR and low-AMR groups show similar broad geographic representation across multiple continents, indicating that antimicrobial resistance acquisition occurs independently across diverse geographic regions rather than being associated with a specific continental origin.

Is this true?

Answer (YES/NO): NO